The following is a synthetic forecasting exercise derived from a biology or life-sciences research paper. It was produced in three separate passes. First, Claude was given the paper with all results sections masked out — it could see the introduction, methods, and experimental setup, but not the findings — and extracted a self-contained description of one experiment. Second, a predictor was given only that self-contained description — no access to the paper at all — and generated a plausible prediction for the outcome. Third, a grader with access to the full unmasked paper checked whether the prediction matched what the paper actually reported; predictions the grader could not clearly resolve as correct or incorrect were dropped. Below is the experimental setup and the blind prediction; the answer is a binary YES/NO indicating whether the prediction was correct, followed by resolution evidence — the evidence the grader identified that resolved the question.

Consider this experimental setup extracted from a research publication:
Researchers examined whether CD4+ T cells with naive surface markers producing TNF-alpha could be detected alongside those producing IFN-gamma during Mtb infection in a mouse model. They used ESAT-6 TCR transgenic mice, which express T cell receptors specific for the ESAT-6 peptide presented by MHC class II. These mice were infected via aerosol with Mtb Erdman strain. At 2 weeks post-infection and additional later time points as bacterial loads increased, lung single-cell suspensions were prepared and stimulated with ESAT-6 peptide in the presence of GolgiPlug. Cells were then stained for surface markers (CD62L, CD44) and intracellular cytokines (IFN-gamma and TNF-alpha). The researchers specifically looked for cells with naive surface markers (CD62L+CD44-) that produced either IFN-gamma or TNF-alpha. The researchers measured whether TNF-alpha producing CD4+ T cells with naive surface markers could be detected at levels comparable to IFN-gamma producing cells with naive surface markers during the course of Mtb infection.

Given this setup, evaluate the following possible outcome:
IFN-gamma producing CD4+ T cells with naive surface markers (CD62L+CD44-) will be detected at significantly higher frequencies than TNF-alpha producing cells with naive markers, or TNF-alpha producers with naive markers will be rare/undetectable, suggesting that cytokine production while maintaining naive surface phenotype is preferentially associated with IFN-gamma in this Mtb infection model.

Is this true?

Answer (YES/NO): YES